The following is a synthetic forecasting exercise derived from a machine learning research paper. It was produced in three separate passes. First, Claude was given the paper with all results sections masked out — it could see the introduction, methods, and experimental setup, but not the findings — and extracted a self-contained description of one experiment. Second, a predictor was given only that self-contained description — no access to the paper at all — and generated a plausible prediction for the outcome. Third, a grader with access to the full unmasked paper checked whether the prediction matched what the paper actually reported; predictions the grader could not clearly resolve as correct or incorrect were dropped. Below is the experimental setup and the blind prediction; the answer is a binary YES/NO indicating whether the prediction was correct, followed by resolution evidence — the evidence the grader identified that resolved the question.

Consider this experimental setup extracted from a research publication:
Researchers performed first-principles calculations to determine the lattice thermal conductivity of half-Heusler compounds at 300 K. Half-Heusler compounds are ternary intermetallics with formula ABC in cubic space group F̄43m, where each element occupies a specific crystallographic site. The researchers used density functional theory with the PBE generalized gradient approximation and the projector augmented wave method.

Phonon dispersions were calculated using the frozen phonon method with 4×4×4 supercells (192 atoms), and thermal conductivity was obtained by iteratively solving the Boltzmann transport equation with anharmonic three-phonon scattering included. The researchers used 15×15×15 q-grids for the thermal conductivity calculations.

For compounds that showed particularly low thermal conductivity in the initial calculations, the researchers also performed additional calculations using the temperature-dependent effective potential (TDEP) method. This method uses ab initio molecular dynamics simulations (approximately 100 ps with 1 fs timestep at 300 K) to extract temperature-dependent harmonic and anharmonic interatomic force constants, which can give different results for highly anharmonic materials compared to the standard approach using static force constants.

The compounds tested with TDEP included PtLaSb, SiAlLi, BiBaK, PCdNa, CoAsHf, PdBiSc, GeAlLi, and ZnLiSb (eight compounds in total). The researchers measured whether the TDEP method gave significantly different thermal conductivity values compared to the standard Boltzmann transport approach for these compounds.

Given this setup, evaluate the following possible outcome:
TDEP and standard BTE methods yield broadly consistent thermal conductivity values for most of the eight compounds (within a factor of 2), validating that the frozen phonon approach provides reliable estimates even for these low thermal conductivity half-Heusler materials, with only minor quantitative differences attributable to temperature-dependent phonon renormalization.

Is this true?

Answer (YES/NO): YES